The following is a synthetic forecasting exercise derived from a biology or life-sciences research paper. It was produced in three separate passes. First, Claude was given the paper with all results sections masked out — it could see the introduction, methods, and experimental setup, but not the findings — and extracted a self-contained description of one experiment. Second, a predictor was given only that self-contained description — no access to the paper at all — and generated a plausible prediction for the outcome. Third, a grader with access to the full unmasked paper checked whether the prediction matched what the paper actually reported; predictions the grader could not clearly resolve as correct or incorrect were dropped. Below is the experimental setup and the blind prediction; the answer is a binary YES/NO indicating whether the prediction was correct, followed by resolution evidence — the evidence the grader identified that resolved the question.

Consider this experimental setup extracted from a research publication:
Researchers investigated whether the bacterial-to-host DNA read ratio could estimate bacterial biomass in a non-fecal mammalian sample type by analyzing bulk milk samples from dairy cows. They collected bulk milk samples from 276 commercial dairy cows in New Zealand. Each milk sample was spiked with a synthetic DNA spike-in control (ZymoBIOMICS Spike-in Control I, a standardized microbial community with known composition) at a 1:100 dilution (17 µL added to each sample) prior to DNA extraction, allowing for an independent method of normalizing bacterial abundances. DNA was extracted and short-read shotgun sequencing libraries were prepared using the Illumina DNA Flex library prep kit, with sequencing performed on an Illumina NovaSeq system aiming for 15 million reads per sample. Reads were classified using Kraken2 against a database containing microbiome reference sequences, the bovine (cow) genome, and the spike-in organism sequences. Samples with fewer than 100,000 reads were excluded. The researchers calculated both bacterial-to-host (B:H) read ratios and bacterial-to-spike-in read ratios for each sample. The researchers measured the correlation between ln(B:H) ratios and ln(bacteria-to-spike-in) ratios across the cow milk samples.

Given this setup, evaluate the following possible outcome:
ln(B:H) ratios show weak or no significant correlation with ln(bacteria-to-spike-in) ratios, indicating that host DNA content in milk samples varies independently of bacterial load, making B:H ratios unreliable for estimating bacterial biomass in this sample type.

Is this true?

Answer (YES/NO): NO